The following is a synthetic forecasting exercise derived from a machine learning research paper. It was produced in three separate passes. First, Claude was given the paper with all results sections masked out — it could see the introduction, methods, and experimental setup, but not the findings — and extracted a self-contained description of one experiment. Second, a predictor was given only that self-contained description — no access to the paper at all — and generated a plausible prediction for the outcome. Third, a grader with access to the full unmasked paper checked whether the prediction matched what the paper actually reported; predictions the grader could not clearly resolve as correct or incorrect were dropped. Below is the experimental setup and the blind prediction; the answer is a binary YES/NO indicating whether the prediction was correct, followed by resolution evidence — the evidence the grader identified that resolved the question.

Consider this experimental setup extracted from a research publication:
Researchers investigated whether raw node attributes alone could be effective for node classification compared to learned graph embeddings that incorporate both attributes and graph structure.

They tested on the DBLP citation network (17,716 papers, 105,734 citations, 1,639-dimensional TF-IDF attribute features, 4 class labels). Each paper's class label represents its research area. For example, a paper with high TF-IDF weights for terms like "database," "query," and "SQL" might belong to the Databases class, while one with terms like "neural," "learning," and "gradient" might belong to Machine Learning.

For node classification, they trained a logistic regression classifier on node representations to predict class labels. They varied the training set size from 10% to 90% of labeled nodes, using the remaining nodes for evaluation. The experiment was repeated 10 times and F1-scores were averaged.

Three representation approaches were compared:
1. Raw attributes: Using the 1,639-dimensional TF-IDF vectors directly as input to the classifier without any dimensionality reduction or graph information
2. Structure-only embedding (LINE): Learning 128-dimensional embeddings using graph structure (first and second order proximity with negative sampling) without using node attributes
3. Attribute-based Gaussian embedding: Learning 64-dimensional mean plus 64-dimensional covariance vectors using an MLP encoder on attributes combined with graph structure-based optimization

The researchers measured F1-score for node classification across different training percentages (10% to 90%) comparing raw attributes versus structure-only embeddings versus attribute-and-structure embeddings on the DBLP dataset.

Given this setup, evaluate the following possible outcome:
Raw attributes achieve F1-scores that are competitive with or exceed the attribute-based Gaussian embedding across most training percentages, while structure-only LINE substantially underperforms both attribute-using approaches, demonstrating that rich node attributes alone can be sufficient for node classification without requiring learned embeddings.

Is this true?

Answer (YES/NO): NO